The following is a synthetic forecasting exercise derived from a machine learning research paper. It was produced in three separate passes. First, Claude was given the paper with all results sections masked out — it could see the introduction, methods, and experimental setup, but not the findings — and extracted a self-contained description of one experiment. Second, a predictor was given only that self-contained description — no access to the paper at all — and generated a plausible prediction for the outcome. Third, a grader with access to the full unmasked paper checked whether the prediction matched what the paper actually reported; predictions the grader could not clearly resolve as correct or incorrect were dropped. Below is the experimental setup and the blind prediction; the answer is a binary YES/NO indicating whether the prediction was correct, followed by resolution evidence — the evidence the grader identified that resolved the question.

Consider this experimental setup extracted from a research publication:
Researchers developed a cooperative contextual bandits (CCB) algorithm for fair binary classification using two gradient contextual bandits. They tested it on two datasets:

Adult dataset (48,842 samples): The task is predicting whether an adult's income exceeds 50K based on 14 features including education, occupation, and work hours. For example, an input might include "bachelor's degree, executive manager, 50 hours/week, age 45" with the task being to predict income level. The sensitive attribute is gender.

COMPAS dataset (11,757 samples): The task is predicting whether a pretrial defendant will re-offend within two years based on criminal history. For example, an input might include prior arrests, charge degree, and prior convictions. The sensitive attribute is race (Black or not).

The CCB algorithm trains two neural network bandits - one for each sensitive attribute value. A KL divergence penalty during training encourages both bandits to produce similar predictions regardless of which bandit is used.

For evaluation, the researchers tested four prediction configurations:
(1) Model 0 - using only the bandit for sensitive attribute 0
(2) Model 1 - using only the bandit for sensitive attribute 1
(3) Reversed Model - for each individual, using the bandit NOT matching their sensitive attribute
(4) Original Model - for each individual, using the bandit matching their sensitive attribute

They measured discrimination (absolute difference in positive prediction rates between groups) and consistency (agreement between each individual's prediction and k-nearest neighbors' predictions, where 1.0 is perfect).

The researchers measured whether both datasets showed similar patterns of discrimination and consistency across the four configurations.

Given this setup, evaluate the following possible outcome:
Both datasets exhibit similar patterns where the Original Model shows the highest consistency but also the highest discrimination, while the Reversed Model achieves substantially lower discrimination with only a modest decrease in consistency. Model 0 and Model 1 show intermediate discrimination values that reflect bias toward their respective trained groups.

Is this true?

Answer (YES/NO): NO